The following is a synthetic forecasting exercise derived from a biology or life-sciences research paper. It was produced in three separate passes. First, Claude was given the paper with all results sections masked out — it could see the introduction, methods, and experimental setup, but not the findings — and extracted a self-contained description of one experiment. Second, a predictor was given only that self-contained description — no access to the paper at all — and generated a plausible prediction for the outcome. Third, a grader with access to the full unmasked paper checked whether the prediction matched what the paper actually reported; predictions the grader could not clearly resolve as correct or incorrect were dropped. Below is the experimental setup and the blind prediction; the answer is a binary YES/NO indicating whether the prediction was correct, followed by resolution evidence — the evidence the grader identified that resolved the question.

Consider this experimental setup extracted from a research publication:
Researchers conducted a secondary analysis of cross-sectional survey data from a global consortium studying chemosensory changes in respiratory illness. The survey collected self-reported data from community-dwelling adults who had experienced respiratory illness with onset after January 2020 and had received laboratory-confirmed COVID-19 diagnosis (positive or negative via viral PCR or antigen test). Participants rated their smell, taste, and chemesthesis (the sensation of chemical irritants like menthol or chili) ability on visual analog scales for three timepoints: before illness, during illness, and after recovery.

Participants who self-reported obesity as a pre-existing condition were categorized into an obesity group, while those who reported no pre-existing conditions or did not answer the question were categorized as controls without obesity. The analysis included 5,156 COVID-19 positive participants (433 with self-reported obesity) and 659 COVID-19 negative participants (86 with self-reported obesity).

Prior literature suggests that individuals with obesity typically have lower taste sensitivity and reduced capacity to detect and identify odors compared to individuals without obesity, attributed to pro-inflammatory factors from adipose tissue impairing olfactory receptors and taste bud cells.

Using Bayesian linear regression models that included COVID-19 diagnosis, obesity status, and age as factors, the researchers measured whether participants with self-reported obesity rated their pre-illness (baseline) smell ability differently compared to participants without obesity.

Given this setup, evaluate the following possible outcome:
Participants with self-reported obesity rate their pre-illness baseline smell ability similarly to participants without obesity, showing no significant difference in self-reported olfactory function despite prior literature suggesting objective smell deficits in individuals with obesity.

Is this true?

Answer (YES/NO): YES